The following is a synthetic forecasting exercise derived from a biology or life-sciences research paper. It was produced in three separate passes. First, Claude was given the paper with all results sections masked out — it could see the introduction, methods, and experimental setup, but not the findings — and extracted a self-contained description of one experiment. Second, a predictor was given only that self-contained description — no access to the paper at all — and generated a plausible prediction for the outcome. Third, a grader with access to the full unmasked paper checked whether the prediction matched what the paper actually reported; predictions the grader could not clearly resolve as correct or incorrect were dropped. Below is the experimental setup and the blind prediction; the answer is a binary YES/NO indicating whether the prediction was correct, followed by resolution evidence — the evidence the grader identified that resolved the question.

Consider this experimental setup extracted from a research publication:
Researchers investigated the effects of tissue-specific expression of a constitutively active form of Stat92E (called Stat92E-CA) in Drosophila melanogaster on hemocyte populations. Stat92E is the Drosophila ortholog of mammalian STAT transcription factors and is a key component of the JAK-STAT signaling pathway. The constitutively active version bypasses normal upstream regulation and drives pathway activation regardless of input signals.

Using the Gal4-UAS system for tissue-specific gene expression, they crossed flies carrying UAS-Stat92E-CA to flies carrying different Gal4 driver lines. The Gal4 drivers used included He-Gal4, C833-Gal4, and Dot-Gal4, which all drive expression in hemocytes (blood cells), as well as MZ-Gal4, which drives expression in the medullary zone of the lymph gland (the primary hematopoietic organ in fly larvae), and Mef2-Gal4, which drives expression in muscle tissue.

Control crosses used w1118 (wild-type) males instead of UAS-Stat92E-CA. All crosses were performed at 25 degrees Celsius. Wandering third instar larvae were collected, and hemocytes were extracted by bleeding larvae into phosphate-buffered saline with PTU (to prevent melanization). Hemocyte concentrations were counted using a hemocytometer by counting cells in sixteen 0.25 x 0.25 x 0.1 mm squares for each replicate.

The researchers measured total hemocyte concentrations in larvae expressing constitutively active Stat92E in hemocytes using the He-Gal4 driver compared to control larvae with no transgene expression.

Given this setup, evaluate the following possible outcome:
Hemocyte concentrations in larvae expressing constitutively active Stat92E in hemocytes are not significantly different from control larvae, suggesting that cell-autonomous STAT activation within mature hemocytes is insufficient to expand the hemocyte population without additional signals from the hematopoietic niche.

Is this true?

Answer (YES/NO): YES